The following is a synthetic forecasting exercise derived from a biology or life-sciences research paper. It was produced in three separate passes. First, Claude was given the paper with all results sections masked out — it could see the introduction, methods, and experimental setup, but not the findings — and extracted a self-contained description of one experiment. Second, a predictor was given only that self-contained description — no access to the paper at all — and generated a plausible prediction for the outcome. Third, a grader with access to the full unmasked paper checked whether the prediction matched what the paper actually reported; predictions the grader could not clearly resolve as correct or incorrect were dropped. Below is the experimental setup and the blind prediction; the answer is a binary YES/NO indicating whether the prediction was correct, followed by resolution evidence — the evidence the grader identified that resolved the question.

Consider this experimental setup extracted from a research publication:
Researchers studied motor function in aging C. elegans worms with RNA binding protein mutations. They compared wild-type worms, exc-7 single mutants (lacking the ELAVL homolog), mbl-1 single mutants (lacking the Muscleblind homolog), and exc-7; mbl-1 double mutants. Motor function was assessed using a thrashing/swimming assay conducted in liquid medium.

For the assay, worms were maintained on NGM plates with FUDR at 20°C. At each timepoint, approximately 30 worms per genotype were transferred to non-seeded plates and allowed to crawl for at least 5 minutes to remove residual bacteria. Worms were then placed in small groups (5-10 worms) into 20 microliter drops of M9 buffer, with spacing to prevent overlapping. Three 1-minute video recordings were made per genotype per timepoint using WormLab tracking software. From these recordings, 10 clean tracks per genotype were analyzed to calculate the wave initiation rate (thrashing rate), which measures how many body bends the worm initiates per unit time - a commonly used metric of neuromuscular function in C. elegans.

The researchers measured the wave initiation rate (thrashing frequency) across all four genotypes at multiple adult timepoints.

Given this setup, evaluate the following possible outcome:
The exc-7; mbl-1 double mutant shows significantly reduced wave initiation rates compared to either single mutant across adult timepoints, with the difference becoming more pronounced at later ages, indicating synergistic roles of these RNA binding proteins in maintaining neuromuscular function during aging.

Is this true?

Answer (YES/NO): YES